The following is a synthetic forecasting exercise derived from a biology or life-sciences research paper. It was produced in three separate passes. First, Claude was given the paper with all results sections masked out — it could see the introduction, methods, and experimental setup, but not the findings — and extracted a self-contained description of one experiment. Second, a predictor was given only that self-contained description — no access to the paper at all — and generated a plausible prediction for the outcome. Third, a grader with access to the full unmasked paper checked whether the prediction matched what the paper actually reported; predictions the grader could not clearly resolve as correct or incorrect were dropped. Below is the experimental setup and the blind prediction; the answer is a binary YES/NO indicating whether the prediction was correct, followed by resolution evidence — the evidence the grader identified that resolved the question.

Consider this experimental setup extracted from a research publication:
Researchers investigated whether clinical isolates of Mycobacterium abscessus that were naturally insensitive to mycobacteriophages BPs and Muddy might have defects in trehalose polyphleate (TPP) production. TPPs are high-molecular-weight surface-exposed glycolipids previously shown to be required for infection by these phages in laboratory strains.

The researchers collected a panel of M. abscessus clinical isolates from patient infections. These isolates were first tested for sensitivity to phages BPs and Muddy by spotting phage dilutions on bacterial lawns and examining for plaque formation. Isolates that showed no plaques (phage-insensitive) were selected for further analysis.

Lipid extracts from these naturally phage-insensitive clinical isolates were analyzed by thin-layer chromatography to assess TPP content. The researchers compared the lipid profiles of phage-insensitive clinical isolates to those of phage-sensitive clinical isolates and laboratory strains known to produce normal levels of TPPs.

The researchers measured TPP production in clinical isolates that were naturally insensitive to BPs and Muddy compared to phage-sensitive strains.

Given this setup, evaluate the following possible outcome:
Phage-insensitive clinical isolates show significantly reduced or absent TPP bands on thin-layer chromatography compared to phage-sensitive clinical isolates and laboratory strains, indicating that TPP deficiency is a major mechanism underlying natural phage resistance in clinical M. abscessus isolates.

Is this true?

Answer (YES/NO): NO